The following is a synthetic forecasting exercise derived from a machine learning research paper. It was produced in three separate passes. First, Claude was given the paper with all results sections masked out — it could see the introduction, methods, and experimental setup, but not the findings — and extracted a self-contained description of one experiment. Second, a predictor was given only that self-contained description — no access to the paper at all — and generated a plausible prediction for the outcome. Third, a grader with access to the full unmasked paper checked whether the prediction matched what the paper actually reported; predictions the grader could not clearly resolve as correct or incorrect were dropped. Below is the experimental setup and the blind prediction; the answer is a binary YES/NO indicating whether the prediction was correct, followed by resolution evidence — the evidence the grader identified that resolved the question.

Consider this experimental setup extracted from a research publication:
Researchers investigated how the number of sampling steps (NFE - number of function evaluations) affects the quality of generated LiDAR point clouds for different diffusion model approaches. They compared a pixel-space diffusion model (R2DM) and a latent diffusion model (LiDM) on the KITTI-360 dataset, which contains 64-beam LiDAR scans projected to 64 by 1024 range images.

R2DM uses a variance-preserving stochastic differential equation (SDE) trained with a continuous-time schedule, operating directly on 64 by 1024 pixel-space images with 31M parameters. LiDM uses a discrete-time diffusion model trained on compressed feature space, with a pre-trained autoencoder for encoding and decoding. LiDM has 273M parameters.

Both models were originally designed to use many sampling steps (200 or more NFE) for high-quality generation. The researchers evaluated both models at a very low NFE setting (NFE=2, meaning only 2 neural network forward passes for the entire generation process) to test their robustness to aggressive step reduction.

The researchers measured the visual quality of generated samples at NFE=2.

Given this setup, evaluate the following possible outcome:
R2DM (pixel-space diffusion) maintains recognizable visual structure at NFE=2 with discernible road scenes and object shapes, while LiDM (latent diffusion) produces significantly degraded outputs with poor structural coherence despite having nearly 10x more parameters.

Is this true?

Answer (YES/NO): NO